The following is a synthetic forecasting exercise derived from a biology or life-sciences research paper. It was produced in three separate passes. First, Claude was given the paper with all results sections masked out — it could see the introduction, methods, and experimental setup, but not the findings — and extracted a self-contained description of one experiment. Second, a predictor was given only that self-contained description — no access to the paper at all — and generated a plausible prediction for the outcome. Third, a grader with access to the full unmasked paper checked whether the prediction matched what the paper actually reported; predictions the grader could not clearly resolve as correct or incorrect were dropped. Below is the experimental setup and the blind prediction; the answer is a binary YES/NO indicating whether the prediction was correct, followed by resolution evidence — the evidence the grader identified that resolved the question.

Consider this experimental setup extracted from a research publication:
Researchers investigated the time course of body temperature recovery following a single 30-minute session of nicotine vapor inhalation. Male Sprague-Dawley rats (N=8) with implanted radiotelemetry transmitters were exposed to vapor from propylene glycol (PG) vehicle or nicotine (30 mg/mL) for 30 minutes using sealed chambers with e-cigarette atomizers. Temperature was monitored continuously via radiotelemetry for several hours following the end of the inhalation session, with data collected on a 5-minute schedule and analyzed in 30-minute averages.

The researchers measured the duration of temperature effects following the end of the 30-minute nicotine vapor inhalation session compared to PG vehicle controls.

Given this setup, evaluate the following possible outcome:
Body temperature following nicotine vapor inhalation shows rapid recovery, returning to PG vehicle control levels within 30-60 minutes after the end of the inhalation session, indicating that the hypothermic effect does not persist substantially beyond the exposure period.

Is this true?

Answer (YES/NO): NO